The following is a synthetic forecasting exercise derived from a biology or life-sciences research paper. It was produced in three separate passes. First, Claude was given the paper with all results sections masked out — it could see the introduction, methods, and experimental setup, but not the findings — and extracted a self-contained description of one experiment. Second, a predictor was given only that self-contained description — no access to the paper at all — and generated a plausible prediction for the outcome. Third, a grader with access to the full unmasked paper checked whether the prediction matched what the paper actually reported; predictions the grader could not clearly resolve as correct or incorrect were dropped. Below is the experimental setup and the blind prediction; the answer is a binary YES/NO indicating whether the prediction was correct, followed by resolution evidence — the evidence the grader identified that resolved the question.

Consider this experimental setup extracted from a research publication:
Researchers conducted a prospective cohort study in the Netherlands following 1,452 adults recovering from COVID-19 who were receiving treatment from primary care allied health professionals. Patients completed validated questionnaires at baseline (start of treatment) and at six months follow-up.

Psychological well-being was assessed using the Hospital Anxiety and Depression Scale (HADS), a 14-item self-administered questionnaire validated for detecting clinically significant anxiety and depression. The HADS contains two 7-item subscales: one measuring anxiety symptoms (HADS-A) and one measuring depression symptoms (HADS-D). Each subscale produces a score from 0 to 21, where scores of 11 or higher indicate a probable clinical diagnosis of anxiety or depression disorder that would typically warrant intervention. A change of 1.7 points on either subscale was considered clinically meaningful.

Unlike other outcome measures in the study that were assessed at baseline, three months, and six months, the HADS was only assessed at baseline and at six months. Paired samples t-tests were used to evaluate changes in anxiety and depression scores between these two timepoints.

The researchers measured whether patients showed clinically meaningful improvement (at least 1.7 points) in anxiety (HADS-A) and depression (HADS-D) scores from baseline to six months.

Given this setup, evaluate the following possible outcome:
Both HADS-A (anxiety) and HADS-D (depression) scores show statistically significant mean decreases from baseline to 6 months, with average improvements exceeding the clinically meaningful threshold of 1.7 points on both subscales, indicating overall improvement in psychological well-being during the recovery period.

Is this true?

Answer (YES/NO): NO